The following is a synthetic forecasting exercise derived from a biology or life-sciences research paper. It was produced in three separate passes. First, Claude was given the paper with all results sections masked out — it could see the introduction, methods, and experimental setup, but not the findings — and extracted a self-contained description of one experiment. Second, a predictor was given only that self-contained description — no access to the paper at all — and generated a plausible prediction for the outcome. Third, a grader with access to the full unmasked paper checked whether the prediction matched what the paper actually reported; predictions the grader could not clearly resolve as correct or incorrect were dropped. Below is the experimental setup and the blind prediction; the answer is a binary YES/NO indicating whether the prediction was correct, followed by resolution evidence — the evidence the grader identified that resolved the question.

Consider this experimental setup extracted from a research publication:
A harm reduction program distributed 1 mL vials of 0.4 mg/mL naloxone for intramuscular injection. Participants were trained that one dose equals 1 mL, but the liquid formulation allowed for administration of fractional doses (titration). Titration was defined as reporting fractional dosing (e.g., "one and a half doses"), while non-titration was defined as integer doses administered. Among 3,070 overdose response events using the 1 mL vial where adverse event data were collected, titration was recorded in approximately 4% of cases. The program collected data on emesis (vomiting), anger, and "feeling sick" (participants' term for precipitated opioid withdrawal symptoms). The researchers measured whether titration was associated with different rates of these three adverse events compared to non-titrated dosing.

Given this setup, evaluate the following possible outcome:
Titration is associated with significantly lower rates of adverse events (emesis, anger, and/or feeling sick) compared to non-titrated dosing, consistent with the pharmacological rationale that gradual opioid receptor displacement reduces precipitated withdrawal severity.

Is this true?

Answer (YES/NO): YES